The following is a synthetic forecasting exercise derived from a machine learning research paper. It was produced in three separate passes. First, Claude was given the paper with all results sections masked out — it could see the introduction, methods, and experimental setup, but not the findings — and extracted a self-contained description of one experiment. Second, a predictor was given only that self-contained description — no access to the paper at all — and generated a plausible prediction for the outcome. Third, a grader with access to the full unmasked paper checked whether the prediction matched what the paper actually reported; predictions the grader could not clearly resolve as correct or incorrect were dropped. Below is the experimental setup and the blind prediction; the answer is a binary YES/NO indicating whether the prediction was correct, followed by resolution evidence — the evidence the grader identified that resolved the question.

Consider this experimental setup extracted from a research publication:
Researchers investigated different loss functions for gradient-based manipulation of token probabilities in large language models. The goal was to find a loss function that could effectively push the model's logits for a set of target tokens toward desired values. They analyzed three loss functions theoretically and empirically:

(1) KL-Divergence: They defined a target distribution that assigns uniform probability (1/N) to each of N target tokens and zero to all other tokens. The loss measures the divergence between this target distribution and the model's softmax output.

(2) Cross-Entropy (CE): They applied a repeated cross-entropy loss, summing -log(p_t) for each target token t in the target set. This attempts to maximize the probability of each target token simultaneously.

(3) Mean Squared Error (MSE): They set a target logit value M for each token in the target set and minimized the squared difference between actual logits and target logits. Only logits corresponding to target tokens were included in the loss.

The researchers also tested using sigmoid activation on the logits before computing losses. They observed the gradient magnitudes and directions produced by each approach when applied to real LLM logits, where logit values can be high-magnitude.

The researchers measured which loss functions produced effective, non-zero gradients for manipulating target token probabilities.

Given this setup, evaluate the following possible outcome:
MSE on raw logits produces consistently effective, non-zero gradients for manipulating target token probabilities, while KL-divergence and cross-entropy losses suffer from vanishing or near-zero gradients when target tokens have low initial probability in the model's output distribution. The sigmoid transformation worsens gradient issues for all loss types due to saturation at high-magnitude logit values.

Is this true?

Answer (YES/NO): NO